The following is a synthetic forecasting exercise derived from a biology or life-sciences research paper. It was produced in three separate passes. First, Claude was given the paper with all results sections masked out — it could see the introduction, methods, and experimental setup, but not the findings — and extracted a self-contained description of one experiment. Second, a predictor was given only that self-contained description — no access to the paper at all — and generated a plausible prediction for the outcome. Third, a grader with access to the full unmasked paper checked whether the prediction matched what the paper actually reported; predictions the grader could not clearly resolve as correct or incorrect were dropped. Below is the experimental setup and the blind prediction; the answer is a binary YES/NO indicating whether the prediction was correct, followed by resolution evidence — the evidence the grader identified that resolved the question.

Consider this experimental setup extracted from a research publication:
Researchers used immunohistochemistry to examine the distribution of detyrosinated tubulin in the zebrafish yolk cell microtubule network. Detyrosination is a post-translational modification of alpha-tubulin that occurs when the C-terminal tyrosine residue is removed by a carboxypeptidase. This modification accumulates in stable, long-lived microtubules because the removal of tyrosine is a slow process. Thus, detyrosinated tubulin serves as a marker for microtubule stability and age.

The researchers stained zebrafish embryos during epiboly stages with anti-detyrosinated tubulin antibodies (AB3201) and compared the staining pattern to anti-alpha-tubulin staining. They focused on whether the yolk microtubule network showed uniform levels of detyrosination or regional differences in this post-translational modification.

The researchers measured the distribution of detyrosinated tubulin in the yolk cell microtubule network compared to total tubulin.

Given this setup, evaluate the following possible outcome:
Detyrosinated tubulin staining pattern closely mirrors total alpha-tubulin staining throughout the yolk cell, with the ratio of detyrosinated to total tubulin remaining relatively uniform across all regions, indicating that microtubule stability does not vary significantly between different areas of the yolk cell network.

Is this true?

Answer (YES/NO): NO